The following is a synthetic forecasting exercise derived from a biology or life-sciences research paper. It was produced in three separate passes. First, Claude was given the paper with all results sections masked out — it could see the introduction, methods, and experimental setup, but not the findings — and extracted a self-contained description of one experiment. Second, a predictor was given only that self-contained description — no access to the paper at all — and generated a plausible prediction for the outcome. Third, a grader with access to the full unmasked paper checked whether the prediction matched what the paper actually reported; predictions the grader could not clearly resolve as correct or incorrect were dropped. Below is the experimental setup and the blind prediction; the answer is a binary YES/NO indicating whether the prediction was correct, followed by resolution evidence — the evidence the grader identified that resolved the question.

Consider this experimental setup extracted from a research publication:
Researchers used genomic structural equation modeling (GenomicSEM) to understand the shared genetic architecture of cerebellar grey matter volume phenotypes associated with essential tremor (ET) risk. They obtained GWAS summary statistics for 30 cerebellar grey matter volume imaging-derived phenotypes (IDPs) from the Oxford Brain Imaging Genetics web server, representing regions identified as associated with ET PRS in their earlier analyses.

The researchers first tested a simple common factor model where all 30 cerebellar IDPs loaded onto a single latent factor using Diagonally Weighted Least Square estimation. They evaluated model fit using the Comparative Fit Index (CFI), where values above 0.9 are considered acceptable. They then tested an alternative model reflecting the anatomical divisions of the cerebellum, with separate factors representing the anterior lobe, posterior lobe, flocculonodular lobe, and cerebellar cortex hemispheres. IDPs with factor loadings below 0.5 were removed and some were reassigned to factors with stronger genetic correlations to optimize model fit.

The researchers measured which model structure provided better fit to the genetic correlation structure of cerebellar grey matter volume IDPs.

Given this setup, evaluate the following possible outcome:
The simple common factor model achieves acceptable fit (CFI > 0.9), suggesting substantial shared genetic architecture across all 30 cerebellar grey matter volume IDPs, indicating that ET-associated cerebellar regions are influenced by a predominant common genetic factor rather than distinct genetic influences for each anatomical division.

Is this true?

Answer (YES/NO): NO